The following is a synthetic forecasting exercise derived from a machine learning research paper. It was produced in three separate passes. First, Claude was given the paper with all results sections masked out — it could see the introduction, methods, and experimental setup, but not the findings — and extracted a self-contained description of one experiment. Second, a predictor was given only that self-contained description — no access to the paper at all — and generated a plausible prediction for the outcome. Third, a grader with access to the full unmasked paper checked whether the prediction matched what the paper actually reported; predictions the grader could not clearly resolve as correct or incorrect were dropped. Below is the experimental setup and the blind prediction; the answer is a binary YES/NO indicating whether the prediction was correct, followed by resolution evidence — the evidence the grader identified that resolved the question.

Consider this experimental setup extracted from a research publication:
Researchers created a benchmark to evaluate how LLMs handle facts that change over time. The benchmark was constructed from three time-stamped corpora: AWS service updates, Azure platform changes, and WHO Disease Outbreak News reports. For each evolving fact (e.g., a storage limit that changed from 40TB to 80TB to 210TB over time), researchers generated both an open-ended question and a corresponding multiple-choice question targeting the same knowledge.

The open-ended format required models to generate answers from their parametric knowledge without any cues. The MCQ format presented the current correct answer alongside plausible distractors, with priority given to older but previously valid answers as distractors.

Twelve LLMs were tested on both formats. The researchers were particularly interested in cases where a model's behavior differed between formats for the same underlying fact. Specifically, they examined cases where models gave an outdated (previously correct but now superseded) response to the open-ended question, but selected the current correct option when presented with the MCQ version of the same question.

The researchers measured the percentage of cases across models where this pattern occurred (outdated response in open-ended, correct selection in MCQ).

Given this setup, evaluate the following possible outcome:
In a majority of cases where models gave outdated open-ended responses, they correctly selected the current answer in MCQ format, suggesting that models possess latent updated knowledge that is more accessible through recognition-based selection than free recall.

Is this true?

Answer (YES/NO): NO